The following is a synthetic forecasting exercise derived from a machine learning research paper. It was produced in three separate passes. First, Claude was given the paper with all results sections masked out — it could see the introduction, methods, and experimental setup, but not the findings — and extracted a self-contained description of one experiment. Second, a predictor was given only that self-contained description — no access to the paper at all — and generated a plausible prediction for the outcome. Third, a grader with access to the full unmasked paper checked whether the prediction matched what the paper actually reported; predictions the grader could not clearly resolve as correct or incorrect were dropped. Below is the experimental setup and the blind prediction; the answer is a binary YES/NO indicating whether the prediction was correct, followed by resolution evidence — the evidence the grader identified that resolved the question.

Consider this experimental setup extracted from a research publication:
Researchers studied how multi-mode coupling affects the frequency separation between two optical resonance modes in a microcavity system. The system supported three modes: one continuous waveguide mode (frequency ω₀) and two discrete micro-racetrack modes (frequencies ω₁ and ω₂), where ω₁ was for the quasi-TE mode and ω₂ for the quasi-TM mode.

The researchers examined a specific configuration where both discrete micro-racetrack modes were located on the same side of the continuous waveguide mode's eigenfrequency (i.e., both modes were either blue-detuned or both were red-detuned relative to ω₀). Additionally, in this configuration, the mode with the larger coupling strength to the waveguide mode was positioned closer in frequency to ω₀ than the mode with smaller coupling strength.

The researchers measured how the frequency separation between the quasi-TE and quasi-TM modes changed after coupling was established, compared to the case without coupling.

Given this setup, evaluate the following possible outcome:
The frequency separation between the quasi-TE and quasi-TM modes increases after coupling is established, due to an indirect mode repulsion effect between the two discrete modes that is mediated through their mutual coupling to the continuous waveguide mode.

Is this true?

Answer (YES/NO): YES